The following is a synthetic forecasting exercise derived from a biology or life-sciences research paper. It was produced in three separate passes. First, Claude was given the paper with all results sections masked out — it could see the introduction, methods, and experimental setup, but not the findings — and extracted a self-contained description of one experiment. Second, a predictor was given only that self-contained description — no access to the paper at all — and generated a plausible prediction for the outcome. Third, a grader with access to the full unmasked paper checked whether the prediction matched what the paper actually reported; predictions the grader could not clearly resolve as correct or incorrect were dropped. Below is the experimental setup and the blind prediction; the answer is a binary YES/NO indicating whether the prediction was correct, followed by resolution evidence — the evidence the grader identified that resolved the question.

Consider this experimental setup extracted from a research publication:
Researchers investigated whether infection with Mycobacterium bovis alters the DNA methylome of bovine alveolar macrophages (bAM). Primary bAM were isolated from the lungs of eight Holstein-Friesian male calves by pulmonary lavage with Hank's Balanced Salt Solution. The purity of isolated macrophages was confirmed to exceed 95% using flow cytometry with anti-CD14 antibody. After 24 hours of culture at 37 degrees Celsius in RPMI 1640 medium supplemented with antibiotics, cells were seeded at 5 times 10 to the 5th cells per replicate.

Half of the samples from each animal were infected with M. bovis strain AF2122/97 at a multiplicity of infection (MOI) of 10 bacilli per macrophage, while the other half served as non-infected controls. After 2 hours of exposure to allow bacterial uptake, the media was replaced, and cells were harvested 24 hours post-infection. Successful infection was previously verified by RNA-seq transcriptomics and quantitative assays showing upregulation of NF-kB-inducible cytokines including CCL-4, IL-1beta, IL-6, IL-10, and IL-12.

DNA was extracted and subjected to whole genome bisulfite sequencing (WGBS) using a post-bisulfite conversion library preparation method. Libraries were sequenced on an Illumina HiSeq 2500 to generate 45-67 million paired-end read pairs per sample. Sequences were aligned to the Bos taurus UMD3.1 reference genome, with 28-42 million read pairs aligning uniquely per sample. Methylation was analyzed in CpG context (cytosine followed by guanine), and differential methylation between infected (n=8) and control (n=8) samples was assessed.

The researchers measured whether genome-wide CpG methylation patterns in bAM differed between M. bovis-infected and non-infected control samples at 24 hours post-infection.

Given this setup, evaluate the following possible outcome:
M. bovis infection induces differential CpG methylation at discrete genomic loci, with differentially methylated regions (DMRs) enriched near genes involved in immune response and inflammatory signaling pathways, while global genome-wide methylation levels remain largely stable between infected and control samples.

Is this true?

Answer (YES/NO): NO